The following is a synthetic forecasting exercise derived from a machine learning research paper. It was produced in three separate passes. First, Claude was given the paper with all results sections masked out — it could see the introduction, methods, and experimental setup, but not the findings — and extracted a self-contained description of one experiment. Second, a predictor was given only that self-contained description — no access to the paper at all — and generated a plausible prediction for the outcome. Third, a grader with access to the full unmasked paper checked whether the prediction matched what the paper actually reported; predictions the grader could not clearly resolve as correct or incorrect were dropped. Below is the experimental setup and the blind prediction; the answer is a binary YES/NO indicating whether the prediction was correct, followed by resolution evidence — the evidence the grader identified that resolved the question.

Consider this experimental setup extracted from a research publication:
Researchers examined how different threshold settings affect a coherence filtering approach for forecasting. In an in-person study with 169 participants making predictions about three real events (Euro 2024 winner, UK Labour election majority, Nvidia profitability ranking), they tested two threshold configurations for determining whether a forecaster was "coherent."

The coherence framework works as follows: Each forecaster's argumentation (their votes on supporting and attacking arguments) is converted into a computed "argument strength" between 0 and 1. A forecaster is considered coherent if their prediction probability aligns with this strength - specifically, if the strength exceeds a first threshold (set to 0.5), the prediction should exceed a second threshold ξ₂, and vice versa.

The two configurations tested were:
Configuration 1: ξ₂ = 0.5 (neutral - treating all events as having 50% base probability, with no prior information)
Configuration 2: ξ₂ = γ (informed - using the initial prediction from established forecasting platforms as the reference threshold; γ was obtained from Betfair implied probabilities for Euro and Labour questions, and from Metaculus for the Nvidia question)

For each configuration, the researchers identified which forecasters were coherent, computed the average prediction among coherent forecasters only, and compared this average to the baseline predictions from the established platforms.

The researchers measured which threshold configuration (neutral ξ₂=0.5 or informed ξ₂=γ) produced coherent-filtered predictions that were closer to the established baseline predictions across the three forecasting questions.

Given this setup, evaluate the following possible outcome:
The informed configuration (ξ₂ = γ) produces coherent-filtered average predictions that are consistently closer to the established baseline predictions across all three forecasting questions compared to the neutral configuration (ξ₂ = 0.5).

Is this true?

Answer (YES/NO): YES